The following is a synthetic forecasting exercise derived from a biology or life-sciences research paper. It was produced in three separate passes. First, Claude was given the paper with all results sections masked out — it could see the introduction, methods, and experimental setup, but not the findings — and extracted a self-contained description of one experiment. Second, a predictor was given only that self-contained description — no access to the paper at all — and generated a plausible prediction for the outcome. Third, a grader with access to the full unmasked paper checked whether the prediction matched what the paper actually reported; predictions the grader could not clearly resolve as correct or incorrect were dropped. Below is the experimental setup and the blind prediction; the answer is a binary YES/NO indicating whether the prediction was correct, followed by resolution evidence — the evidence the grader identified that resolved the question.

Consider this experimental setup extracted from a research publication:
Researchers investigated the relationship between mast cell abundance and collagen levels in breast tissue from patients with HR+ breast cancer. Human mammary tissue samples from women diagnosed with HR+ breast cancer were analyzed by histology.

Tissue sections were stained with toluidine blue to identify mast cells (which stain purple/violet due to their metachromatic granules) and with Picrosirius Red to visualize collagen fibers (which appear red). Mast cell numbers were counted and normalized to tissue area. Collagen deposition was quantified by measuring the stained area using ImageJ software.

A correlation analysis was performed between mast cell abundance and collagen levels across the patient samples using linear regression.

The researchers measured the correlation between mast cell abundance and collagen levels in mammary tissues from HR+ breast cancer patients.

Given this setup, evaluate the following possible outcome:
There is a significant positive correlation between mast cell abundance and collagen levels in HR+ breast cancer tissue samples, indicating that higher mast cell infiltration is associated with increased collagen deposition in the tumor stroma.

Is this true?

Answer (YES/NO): YES